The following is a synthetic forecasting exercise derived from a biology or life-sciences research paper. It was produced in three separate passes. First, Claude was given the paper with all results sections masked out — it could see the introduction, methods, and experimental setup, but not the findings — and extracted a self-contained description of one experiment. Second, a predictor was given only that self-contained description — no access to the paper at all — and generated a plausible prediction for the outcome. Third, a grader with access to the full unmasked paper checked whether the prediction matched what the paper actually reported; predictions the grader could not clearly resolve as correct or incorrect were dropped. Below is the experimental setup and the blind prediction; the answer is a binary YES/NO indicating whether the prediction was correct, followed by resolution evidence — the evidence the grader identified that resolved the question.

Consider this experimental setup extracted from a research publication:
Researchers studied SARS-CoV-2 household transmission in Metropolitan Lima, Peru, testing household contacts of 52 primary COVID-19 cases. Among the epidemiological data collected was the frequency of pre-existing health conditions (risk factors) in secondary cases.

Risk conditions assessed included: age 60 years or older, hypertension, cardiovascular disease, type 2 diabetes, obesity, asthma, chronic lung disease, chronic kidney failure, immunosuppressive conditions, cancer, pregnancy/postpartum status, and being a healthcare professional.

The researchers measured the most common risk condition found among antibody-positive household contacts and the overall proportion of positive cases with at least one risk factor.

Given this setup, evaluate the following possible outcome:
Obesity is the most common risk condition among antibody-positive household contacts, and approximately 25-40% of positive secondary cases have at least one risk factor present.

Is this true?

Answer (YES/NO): NO